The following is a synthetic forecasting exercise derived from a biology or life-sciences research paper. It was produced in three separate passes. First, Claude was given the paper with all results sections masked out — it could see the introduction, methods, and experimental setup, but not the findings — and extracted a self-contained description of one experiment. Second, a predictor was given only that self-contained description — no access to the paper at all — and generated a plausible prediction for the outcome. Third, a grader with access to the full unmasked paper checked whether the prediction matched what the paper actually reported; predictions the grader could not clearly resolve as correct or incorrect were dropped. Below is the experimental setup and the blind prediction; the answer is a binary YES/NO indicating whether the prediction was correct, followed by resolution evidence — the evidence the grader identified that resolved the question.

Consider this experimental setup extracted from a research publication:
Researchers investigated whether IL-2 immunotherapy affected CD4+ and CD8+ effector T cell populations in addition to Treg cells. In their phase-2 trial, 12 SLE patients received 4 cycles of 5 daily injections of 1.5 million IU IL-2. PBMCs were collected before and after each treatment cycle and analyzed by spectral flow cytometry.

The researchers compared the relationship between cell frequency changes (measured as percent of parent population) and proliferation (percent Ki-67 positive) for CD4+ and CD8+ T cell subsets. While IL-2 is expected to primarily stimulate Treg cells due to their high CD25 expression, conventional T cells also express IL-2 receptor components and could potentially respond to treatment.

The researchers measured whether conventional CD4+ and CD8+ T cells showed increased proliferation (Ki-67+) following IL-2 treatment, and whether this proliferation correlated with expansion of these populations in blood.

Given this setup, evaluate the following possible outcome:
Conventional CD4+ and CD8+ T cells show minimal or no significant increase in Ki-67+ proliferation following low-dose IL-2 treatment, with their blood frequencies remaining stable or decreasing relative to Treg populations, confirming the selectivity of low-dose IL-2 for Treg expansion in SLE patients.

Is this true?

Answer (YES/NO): NO